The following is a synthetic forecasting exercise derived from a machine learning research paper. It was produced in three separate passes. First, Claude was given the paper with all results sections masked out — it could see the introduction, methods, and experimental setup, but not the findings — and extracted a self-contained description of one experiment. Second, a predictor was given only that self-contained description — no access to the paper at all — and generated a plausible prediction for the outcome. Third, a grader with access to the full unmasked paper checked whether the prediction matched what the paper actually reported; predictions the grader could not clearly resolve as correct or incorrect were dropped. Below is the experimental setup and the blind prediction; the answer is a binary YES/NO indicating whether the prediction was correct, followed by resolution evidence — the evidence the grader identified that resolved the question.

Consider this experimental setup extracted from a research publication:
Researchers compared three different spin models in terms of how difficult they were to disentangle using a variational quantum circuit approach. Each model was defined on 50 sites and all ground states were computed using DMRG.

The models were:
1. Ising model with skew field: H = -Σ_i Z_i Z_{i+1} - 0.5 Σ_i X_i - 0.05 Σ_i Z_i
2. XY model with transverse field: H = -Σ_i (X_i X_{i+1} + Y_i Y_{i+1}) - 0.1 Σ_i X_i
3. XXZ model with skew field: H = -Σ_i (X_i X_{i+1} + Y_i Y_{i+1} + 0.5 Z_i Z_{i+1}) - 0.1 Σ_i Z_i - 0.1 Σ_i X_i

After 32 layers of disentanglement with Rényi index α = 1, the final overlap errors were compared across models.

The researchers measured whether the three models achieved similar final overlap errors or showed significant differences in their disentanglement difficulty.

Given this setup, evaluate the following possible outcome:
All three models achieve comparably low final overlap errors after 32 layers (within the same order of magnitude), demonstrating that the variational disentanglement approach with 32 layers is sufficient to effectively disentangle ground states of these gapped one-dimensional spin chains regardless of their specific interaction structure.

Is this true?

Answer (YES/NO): NO